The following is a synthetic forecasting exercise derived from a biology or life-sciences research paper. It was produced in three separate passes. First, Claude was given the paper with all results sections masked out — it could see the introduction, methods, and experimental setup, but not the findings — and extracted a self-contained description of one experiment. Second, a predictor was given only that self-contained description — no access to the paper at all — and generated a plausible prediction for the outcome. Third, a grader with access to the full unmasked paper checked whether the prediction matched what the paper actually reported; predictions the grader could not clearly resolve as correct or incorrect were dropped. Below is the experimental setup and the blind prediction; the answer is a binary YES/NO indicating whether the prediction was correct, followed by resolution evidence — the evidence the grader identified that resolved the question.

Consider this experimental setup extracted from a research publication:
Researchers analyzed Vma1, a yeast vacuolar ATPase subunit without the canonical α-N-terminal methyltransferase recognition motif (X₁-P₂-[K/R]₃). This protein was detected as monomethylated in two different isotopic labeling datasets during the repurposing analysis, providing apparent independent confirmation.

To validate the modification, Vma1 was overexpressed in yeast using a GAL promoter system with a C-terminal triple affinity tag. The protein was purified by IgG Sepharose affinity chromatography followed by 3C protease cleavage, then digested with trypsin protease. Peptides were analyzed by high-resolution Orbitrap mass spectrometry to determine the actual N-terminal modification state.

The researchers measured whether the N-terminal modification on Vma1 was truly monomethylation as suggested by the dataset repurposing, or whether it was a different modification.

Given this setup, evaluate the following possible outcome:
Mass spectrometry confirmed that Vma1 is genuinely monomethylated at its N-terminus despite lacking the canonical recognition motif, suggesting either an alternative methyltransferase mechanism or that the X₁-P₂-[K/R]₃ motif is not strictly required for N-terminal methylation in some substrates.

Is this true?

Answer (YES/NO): NO